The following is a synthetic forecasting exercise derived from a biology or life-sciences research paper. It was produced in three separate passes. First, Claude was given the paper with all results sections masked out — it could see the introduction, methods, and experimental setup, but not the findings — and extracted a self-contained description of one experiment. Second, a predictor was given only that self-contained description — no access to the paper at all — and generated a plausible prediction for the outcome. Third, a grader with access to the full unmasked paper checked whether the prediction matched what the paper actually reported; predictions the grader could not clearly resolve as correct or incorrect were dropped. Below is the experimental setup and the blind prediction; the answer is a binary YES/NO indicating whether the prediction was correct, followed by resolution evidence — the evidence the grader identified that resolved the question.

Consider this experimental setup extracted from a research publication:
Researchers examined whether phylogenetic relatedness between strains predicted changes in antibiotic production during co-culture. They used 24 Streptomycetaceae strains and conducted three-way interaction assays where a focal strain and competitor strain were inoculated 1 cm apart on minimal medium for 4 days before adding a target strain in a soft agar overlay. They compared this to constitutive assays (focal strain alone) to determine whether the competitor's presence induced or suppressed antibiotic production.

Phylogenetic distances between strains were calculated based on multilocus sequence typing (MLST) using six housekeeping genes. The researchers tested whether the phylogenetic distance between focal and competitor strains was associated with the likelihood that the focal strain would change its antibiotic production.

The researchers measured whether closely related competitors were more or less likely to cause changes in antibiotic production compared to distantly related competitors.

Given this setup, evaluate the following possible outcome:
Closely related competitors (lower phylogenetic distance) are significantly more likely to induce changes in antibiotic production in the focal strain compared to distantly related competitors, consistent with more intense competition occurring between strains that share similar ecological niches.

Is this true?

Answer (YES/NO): YES